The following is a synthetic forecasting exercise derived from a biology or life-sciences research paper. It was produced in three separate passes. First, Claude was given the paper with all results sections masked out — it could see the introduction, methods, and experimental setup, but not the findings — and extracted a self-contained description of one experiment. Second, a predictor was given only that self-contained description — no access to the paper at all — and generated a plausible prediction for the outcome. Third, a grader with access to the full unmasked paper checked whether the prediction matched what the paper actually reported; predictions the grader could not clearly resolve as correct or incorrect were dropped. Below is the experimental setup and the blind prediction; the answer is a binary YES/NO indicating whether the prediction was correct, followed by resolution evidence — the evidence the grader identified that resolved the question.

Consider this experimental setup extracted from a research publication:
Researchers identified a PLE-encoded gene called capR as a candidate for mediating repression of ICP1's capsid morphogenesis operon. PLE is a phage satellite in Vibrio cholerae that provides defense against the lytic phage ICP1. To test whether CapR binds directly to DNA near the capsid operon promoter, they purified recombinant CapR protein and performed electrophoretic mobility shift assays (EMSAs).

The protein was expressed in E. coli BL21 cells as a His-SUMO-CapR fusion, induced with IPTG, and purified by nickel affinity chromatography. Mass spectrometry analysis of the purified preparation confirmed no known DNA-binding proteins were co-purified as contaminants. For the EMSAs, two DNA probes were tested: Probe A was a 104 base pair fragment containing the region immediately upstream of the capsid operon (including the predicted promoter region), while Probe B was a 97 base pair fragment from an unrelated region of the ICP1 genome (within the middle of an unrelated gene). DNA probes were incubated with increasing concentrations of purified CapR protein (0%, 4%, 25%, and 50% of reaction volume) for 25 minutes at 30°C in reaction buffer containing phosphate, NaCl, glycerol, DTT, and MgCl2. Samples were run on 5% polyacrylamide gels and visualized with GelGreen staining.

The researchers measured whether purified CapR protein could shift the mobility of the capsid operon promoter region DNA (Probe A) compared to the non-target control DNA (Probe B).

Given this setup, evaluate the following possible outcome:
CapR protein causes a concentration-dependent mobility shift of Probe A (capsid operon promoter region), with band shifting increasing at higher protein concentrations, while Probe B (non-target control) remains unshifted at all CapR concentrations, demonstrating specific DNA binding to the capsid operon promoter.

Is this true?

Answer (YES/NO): YES